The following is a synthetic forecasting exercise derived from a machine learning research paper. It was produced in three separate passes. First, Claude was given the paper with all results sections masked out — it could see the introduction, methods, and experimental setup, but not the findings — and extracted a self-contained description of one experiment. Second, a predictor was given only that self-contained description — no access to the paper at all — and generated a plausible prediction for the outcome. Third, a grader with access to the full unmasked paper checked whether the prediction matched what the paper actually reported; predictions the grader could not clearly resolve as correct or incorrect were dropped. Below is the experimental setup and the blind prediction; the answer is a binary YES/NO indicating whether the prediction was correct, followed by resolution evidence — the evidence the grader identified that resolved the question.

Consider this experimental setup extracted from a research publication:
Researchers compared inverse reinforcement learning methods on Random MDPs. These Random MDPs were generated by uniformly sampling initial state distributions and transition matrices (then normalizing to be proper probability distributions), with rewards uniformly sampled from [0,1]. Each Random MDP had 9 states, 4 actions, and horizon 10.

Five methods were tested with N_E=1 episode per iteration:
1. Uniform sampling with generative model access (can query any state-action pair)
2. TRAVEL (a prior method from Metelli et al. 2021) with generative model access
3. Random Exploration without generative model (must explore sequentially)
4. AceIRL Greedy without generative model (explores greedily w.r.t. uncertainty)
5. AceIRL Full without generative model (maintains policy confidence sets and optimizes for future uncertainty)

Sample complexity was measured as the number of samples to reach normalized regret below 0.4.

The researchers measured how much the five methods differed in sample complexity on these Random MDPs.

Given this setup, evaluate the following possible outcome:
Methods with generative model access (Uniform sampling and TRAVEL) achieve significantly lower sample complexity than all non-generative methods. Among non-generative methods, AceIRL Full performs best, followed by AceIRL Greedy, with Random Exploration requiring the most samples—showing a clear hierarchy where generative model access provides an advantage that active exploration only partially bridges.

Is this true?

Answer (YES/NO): NO